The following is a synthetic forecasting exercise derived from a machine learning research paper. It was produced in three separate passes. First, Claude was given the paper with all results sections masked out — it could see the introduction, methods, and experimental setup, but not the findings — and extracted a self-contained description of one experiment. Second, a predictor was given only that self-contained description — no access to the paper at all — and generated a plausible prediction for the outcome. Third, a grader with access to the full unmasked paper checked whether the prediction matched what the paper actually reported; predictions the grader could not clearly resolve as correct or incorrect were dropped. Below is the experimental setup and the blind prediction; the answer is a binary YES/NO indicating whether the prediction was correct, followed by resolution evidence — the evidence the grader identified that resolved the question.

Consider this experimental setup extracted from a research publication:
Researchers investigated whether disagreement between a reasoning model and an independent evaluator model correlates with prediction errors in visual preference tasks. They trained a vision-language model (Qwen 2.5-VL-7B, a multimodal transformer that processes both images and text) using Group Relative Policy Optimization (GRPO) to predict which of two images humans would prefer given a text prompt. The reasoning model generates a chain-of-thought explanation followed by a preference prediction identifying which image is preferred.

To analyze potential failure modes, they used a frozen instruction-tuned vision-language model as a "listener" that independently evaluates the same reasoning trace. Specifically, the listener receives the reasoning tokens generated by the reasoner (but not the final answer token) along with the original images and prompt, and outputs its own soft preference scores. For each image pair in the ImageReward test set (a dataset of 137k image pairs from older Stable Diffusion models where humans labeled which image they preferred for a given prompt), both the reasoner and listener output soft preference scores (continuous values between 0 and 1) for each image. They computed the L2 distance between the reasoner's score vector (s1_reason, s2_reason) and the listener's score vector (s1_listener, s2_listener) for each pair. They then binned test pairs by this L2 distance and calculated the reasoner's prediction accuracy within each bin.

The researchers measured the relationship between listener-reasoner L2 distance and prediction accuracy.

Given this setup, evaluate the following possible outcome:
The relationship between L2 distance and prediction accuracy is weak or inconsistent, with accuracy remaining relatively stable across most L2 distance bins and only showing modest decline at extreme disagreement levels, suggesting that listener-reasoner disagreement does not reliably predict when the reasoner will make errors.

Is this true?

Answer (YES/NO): NO